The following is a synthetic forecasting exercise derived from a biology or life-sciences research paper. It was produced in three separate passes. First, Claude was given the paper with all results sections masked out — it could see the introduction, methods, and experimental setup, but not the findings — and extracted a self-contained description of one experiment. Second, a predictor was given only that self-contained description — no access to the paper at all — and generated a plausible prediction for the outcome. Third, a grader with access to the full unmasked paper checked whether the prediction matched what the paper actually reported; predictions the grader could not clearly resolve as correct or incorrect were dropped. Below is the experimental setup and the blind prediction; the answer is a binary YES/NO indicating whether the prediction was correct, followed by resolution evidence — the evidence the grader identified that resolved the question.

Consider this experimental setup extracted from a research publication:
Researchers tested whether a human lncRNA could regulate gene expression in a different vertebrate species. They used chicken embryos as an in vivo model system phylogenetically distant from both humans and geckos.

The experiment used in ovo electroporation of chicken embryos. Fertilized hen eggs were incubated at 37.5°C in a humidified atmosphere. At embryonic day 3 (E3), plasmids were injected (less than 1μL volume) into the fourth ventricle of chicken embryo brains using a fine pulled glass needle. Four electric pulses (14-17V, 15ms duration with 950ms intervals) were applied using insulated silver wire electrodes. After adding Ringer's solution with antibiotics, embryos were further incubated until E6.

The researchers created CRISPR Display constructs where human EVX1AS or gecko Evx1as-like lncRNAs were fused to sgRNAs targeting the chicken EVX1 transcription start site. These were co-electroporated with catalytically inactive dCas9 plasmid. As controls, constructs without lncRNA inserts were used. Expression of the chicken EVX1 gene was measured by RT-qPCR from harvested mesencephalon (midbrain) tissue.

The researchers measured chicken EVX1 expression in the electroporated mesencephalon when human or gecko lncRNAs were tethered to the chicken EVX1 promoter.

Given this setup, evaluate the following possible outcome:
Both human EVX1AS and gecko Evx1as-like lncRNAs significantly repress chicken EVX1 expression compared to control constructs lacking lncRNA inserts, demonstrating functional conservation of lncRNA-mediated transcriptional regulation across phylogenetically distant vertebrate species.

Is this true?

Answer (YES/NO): NO